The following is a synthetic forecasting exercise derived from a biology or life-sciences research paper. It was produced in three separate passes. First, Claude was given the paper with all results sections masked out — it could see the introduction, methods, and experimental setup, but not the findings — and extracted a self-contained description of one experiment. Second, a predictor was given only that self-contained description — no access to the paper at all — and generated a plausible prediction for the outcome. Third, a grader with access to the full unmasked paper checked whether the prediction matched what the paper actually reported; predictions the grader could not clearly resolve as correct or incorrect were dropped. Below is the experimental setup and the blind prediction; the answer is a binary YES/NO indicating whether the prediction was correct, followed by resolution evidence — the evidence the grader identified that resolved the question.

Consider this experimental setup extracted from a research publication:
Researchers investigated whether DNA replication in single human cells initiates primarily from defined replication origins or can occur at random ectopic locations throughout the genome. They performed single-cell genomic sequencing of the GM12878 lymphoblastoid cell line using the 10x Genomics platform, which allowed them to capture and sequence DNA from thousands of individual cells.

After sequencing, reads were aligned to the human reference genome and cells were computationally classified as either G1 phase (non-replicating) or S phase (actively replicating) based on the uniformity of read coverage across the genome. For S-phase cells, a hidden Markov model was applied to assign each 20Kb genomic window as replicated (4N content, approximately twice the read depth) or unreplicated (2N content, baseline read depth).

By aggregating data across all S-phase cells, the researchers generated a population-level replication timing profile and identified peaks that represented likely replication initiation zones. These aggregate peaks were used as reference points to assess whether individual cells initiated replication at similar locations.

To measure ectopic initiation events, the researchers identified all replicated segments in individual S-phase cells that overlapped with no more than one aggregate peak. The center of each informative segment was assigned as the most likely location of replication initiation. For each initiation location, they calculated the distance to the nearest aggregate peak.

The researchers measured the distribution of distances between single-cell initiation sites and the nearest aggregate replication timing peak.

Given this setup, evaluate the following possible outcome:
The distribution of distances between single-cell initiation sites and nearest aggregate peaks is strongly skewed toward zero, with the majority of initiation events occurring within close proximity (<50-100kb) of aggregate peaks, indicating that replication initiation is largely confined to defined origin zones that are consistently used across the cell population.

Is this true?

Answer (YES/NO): YES